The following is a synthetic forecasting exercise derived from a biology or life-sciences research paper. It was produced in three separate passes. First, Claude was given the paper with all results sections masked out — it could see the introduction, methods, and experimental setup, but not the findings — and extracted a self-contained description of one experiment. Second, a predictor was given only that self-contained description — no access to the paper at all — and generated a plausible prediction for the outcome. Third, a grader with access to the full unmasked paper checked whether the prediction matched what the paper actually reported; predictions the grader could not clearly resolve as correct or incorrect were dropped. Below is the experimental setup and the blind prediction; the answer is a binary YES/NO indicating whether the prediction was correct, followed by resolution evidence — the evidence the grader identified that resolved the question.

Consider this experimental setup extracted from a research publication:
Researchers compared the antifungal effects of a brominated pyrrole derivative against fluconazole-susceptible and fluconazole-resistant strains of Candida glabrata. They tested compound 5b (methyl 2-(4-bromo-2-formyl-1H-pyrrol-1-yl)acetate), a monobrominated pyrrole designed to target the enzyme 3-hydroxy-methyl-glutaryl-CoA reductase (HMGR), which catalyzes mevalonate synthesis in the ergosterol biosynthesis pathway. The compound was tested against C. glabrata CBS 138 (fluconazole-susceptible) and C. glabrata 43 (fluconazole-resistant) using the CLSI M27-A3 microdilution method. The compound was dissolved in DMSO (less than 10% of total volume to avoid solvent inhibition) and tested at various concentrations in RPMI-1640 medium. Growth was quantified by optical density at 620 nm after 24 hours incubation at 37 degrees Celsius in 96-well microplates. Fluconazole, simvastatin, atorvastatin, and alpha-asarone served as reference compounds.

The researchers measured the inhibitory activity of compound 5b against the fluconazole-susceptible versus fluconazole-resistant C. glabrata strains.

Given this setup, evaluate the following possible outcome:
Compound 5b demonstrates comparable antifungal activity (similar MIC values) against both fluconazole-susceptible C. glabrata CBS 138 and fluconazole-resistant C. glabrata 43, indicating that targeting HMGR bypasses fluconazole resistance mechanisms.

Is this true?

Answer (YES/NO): NO